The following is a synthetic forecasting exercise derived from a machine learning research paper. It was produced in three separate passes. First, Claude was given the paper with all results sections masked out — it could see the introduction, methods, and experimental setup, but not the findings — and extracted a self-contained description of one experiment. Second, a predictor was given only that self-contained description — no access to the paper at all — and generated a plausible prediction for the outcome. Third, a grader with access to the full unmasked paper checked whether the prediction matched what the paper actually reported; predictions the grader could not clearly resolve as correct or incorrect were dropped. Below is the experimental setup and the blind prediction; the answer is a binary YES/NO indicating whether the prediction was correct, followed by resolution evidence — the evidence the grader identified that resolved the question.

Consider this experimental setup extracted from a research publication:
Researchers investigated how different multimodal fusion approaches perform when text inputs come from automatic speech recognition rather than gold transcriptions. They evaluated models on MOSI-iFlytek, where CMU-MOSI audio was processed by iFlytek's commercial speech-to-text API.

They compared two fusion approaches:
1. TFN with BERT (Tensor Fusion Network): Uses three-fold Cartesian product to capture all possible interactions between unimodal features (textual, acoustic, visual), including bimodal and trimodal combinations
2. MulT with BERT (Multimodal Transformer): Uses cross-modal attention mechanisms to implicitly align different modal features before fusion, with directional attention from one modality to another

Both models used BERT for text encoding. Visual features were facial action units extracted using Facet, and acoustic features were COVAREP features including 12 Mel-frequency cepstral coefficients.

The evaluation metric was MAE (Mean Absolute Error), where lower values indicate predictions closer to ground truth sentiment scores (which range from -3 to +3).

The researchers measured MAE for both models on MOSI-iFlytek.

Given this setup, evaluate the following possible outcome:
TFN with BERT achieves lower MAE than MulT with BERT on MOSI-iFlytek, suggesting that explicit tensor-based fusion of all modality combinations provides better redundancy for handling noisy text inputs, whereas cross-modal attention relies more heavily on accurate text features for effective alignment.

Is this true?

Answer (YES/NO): NO